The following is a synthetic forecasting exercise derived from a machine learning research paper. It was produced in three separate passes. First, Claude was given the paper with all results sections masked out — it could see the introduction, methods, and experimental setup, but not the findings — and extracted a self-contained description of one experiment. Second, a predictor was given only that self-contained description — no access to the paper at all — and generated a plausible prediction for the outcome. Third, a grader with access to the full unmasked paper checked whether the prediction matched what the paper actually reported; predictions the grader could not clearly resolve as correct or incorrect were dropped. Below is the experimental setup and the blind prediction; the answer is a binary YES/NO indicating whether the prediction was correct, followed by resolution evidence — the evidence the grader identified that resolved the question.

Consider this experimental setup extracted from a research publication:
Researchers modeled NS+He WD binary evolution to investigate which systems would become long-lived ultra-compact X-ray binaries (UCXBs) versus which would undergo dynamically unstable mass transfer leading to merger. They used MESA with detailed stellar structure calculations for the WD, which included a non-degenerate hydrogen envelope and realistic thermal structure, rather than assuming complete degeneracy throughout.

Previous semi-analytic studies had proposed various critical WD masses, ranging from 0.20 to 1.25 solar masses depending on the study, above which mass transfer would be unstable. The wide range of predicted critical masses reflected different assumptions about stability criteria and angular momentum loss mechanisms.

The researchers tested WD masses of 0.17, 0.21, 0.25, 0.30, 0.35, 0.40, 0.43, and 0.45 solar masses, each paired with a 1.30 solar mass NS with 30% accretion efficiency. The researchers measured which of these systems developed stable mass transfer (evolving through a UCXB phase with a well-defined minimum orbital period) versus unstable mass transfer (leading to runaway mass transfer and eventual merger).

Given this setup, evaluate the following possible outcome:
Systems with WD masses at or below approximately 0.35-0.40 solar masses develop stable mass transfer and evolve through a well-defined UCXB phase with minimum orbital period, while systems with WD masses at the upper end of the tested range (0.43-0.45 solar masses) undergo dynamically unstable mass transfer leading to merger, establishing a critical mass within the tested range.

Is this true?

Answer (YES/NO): NO